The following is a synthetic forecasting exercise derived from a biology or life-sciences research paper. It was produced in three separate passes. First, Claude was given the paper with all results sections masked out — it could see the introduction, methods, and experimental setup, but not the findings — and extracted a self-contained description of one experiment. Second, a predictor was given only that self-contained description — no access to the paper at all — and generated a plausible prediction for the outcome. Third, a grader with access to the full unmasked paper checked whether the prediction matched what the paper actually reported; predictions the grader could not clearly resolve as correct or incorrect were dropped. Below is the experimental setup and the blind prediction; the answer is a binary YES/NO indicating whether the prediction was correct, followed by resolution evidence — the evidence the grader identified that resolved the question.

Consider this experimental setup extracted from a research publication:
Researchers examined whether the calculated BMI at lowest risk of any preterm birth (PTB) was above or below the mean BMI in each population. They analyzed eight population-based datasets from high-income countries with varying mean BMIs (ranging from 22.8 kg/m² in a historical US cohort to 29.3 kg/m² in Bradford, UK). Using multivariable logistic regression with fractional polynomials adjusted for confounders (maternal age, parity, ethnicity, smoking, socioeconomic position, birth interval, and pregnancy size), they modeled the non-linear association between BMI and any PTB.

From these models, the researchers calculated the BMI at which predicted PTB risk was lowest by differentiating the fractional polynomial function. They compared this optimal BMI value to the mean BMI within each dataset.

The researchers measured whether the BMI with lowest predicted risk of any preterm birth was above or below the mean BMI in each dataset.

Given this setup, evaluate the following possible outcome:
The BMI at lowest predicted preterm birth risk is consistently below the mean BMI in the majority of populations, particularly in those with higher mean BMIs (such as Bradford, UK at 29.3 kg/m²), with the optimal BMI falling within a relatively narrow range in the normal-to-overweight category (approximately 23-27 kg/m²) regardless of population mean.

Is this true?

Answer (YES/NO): NO